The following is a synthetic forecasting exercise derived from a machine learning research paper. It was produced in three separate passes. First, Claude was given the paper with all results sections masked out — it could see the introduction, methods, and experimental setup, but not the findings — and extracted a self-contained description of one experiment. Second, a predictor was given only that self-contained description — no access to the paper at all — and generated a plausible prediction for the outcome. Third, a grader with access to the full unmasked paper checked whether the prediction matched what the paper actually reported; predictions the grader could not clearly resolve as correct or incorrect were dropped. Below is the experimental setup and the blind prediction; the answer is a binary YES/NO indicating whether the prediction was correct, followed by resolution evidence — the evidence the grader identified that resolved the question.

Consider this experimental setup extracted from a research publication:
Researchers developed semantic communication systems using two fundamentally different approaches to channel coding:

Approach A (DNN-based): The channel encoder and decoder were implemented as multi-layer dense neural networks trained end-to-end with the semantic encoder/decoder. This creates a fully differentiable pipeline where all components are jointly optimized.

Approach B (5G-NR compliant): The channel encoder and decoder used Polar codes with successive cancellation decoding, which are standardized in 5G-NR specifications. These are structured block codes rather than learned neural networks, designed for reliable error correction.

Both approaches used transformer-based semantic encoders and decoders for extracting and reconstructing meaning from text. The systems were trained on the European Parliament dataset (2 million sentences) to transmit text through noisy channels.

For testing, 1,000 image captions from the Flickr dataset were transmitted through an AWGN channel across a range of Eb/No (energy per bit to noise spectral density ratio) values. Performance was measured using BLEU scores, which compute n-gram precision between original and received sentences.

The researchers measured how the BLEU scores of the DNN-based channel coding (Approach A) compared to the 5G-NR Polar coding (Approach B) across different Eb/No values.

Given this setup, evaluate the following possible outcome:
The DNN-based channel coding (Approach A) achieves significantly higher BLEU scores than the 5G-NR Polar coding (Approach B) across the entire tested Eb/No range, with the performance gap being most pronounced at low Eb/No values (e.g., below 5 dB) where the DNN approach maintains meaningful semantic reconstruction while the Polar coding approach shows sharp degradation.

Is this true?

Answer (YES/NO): NO